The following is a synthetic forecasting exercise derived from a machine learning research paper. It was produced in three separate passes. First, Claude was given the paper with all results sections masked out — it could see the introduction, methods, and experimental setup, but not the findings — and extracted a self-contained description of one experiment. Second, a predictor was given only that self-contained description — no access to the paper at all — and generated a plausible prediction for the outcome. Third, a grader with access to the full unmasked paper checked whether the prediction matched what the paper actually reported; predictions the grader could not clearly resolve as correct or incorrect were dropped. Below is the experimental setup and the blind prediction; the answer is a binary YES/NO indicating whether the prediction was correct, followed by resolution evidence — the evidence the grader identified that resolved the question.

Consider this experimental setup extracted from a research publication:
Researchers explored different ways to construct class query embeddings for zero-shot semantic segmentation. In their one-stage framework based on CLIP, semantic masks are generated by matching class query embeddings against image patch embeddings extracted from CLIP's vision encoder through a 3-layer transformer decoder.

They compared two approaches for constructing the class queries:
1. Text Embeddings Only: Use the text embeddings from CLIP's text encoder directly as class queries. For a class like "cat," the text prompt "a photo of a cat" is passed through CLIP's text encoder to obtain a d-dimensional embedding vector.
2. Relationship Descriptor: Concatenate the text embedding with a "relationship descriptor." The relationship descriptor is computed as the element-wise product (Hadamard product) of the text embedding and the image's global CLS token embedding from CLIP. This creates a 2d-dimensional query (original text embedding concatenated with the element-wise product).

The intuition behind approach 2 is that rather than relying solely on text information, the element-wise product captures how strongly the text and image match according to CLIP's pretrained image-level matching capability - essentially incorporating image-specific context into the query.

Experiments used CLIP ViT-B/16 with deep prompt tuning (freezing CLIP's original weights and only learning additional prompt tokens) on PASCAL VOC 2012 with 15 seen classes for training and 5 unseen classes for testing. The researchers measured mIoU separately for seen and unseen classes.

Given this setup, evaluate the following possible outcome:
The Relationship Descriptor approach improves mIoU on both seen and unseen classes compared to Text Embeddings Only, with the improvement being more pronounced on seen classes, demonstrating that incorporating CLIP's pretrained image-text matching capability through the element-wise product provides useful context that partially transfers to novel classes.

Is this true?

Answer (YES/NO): NO